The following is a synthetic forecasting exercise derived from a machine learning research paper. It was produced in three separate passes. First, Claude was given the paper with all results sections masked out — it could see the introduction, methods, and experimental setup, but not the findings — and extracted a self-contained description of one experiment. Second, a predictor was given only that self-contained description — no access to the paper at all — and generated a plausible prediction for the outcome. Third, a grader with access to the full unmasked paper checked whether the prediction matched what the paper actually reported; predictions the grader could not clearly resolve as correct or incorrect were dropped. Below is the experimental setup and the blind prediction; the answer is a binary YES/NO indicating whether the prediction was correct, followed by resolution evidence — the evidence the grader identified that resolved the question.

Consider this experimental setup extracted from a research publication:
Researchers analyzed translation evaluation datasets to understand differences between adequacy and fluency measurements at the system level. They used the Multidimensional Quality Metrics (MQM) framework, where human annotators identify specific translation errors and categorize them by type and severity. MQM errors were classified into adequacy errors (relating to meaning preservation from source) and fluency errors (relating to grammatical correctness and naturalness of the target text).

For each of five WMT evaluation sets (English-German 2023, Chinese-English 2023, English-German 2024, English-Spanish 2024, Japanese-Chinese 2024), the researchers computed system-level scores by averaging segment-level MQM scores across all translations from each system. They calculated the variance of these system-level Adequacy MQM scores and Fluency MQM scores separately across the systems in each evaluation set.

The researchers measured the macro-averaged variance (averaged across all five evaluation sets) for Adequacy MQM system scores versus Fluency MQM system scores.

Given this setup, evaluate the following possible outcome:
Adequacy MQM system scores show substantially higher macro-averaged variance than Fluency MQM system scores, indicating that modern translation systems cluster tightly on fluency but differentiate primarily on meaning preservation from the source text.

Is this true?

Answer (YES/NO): YES